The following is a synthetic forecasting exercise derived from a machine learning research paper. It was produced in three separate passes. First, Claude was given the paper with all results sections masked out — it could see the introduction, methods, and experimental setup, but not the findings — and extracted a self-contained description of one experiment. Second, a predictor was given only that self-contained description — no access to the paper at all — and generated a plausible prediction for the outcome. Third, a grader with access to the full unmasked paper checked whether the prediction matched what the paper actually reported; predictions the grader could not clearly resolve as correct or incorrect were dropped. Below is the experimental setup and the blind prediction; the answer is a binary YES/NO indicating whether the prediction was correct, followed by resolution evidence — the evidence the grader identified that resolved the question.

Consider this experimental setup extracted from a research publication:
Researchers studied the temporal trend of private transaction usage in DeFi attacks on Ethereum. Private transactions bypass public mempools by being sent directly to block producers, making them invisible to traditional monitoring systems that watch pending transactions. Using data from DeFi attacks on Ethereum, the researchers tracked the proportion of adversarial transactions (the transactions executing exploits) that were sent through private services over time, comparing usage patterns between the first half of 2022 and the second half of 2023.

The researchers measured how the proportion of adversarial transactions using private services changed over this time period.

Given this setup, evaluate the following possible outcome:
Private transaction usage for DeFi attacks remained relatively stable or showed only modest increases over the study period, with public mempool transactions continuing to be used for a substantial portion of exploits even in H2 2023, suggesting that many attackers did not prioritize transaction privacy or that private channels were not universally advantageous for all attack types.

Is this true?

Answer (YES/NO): NO